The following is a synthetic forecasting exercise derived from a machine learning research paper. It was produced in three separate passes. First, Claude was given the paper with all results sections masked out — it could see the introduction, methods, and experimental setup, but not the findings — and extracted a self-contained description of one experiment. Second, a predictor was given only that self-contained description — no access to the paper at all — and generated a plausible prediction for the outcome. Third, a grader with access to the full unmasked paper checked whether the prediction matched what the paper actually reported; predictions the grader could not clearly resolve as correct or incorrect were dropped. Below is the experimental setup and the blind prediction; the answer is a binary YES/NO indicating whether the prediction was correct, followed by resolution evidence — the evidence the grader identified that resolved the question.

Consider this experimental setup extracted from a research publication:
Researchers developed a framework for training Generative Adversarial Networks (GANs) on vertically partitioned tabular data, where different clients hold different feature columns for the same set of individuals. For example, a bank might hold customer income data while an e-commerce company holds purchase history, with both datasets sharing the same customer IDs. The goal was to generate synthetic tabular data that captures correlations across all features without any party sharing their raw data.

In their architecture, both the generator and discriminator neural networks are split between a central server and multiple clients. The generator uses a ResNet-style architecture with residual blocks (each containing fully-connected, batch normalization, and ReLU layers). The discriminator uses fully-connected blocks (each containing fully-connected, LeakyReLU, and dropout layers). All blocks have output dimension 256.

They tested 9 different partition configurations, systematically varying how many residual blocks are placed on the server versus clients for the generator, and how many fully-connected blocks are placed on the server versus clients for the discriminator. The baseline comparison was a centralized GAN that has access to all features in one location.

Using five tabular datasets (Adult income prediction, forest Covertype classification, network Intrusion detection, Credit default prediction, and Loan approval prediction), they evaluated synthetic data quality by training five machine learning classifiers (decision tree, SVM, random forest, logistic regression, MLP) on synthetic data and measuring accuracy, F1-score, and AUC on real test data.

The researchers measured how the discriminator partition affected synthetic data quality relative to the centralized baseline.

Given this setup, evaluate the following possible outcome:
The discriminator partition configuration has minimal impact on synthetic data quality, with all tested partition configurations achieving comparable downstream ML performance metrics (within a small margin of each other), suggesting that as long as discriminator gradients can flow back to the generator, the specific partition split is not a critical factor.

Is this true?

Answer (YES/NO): NO